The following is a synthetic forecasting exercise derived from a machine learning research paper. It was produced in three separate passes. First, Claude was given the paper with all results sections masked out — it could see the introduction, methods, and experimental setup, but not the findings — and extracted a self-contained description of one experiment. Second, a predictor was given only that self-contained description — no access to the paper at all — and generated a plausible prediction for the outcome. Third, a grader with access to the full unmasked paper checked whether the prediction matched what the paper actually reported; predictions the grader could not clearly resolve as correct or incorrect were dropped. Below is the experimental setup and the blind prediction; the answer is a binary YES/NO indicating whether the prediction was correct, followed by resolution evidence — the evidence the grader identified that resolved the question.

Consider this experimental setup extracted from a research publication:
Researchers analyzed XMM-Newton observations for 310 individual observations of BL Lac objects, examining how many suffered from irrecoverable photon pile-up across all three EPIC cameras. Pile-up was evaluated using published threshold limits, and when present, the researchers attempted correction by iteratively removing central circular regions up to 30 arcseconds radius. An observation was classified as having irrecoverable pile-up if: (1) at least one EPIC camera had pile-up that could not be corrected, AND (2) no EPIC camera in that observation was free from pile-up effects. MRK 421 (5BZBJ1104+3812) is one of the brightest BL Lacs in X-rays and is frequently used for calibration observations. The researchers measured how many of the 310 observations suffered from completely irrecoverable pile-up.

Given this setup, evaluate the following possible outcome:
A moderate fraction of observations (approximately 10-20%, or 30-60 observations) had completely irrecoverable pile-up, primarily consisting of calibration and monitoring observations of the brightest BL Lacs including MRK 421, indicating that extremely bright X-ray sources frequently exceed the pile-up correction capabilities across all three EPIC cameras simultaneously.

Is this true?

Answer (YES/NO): NO